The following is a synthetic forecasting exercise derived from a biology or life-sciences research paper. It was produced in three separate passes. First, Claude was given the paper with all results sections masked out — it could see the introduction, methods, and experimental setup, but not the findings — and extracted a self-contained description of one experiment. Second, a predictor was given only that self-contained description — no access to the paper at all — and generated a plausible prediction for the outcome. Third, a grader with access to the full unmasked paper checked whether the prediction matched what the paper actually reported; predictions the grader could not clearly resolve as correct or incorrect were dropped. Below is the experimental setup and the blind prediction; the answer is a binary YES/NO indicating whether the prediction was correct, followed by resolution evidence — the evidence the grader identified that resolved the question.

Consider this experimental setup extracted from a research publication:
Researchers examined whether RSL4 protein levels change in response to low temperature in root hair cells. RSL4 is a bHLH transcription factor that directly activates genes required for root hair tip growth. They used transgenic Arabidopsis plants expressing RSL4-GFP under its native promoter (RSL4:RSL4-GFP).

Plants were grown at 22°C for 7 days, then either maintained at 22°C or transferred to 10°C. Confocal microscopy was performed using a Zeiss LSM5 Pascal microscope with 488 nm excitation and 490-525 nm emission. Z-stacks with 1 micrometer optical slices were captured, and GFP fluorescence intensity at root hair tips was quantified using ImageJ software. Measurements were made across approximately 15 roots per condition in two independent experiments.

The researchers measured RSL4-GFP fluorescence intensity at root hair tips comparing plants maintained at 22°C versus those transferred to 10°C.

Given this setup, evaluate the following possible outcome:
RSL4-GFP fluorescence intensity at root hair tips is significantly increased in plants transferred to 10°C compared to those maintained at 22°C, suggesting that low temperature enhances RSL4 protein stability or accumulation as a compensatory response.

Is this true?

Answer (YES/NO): NO